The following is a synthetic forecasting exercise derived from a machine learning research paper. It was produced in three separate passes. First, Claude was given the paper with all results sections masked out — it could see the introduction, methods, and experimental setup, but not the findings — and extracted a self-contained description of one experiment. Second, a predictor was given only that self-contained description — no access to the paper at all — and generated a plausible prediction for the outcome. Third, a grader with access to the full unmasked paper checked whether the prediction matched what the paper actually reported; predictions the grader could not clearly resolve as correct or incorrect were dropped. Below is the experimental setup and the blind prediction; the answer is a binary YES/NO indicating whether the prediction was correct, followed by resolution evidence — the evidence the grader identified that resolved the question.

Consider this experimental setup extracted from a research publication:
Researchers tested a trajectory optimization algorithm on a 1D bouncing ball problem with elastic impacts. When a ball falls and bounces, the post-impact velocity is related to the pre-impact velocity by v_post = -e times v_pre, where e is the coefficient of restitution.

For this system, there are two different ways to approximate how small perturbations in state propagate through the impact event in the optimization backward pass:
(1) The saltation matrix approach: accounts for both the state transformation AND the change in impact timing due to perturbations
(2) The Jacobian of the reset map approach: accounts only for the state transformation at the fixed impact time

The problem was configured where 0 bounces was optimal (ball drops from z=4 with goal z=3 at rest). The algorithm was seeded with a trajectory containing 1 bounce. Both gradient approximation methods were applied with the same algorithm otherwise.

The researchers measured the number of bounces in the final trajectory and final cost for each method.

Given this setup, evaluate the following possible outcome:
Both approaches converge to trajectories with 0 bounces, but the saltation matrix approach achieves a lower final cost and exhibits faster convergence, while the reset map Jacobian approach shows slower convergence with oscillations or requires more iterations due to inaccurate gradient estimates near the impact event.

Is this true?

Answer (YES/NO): NO